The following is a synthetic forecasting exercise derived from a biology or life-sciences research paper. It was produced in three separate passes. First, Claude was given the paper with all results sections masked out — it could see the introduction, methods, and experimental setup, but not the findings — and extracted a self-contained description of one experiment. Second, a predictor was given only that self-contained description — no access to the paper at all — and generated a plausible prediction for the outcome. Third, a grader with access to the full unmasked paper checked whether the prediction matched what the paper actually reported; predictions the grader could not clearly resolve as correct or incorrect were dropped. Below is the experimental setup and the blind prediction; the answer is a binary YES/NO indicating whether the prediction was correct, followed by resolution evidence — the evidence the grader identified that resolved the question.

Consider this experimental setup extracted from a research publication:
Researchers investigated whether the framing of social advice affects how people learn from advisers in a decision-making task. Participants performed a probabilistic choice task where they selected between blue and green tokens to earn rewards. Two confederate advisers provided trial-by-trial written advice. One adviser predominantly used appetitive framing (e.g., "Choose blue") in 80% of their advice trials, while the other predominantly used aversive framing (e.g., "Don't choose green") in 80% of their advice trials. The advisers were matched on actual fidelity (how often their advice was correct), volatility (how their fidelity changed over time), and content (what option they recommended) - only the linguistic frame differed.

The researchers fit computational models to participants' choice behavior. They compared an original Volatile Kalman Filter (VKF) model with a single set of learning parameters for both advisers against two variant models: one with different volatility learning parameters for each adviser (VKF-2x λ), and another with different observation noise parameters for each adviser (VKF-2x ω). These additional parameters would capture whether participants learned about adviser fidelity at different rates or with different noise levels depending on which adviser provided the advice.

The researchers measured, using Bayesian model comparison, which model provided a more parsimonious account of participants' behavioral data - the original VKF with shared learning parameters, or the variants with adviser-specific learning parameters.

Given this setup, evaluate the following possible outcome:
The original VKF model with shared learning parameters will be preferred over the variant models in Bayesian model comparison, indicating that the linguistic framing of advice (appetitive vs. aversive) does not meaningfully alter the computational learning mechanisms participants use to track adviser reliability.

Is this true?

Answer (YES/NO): YES